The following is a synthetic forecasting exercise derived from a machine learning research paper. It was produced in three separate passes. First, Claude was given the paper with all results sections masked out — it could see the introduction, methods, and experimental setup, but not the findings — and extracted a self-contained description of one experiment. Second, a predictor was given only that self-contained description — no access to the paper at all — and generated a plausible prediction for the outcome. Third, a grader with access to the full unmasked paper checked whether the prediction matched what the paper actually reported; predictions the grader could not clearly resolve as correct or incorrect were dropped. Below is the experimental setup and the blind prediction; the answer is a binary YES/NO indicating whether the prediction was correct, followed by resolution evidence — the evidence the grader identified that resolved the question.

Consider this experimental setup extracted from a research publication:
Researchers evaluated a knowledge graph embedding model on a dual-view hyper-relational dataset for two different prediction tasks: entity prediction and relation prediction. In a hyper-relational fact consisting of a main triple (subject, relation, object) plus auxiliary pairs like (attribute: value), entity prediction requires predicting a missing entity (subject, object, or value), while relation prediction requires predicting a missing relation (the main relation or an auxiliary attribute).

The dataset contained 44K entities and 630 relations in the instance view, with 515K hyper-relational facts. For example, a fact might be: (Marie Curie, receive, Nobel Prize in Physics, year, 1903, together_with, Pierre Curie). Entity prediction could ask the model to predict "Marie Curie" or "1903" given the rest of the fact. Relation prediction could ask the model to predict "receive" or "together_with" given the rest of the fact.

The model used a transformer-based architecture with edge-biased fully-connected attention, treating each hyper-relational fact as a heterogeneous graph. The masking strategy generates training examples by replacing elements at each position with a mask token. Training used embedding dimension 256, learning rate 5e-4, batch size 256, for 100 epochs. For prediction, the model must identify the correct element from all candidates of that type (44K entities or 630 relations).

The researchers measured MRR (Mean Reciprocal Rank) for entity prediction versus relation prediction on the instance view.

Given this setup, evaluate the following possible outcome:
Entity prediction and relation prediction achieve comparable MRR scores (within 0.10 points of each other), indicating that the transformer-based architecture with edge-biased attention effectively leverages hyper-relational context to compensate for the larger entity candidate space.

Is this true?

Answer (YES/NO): NO